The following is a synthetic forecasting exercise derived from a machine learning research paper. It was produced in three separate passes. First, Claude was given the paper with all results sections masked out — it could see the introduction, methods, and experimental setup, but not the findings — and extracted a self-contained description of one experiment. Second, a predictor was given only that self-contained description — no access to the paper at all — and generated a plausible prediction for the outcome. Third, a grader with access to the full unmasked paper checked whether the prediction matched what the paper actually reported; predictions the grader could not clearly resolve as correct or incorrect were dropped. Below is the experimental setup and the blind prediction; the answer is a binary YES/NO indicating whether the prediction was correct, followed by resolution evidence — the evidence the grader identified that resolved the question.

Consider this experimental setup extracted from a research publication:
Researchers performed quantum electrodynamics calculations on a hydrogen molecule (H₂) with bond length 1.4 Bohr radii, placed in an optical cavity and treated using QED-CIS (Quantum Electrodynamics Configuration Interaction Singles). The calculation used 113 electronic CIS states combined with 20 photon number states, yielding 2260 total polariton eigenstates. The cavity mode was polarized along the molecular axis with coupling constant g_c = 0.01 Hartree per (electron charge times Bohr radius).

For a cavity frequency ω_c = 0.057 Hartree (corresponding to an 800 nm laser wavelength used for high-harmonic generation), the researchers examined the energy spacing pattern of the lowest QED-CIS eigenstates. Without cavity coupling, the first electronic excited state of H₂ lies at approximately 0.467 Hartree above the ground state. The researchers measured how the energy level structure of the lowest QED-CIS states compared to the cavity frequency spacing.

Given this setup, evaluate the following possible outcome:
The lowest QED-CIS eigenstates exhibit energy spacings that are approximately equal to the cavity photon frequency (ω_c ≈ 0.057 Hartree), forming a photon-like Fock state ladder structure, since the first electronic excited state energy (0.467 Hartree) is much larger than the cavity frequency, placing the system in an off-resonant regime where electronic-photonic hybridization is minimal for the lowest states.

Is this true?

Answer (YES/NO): YES